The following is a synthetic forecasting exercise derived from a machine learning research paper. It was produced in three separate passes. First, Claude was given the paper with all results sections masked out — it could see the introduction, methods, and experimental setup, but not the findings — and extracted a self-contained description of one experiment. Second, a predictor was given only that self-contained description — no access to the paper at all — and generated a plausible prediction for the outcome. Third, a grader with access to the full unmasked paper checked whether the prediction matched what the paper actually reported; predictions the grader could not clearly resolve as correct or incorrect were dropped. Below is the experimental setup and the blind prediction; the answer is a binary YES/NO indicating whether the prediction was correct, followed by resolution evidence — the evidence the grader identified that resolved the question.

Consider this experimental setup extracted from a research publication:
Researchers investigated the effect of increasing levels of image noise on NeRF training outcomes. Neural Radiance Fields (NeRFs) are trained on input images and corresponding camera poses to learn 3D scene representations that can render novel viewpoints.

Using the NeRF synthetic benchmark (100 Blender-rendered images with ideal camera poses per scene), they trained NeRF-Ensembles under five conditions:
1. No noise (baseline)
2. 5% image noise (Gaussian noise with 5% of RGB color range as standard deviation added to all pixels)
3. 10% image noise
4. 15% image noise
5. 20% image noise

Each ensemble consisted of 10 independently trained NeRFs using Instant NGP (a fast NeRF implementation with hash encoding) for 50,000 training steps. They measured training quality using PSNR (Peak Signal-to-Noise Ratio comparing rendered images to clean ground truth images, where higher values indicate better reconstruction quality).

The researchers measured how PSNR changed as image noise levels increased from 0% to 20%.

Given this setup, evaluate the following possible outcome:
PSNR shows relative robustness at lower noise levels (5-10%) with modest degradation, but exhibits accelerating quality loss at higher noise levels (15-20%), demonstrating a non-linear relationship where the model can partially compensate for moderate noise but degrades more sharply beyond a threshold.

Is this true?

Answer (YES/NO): NO